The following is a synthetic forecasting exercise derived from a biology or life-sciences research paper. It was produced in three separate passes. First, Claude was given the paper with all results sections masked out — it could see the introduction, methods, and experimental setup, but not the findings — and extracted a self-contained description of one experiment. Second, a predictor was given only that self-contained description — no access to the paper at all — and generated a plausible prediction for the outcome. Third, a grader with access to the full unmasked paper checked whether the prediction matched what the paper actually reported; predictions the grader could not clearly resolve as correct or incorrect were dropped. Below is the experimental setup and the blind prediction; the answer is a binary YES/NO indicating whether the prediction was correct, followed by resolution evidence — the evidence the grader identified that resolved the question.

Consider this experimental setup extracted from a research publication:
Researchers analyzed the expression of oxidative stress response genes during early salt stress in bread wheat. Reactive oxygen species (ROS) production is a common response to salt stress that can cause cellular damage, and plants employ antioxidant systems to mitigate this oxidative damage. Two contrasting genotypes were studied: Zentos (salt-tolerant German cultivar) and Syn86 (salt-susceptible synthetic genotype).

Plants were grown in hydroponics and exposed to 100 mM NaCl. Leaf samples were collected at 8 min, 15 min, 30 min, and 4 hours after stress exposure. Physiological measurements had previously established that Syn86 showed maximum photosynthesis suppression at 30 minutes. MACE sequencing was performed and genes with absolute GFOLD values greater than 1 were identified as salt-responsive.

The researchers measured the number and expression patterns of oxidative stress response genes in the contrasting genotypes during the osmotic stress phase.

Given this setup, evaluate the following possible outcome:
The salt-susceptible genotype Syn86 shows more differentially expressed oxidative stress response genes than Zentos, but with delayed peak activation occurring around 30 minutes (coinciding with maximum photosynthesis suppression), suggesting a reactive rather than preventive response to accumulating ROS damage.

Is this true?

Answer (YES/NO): YES